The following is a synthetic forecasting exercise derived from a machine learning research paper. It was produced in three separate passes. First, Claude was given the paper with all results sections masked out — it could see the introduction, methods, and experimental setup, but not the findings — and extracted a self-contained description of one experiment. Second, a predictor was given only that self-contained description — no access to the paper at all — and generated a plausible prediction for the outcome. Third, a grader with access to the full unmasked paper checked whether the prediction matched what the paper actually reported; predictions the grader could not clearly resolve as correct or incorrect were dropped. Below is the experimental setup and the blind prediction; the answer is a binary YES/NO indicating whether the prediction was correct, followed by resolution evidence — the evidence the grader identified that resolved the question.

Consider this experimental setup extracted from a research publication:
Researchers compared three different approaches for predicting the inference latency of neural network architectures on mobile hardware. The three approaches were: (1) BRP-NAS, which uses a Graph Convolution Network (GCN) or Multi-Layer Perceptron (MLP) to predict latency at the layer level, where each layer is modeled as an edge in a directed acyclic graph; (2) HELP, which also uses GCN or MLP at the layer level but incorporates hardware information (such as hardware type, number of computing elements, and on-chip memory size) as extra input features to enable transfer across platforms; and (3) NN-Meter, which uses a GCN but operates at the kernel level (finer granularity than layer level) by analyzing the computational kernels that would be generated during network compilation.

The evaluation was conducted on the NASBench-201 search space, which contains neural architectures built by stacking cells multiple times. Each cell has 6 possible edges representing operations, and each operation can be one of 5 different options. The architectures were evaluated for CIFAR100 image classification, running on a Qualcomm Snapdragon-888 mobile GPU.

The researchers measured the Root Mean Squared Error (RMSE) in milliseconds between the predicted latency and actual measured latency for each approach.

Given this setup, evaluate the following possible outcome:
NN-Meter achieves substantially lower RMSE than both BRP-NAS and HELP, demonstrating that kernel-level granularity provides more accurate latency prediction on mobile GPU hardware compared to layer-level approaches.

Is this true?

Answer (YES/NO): NO